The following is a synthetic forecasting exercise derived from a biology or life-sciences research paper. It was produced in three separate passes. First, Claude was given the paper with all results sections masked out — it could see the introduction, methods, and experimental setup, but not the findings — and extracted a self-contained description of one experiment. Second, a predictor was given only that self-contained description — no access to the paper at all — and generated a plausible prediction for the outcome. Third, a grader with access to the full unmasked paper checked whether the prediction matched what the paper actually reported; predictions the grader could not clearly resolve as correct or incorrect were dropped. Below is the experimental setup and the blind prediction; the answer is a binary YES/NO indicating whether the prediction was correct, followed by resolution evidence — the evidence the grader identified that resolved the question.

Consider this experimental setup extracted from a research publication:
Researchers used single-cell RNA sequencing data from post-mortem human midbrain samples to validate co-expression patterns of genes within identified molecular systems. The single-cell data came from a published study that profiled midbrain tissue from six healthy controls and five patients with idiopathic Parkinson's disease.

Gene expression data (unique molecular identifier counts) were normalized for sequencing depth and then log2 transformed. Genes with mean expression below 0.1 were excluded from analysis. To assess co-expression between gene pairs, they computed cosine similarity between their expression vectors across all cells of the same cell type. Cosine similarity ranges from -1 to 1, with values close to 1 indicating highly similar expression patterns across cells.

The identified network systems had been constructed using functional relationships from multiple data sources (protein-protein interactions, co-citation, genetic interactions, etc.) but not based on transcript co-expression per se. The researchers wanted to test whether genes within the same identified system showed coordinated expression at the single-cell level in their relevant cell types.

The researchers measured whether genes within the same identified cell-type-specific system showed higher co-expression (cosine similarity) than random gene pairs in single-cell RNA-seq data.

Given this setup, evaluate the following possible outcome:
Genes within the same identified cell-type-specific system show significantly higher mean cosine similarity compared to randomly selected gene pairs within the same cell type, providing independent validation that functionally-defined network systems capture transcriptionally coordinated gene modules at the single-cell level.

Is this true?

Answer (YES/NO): YES